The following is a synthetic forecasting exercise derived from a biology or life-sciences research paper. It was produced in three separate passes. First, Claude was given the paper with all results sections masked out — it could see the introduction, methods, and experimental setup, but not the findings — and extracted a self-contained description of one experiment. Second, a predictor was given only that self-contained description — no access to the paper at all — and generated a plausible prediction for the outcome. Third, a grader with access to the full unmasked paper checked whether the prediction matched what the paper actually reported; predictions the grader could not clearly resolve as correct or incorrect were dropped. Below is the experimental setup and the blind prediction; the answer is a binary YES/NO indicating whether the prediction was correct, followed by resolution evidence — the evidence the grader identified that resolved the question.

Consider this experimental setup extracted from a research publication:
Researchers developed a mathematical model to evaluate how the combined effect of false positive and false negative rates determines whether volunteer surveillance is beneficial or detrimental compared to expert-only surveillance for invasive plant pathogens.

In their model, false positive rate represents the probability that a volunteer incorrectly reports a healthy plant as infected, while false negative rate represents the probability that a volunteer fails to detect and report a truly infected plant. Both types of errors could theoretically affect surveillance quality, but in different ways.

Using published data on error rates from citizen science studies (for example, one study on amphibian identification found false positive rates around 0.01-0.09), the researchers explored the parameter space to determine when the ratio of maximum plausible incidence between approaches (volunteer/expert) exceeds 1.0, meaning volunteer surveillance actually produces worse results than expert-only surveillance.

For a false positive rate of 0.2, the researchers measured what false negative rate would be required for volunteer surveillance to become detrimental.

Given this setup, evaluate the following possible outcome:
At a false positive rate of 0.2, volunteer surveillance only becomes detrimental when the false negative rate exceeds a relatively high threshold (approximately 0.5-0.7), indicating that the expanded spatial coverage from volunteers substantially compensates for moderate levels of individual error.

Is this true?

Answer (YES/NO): NO